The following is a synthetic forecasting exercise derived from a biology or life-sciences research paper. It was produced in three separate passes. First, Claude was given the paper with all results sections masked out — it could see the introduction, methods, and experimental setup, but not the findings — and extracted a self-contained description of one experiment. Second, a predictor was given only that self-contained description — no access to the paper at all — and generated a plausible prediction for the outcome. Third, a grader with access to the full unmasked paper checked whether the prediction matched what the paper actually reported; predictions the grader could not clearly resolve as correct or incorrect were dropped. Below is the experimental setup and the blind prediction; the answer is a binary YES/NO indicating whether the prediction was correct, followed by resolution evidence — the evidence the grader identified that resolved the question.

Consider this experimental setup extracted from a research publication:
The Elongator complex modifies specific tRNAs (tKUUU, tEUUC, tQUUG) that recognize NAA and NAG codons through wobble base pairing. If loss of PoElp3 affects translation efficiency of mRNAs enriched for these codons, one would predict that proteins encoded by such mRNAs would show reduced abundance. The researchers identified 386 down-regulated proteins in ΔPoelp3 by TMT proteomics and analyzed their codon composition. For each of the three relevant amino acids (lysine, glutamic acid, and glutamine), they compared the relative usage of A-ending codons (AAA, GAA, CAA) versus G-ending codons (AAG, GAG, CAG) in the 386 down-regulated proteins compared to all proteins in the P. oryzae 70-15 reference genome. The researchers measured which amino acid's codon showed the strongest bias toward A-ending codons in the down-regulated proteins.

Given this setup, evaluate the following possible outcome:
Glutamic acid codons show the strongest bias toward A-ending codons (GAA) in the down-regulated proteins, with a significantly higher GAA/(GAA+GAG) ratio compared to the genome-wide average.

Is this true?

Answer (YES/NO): NO